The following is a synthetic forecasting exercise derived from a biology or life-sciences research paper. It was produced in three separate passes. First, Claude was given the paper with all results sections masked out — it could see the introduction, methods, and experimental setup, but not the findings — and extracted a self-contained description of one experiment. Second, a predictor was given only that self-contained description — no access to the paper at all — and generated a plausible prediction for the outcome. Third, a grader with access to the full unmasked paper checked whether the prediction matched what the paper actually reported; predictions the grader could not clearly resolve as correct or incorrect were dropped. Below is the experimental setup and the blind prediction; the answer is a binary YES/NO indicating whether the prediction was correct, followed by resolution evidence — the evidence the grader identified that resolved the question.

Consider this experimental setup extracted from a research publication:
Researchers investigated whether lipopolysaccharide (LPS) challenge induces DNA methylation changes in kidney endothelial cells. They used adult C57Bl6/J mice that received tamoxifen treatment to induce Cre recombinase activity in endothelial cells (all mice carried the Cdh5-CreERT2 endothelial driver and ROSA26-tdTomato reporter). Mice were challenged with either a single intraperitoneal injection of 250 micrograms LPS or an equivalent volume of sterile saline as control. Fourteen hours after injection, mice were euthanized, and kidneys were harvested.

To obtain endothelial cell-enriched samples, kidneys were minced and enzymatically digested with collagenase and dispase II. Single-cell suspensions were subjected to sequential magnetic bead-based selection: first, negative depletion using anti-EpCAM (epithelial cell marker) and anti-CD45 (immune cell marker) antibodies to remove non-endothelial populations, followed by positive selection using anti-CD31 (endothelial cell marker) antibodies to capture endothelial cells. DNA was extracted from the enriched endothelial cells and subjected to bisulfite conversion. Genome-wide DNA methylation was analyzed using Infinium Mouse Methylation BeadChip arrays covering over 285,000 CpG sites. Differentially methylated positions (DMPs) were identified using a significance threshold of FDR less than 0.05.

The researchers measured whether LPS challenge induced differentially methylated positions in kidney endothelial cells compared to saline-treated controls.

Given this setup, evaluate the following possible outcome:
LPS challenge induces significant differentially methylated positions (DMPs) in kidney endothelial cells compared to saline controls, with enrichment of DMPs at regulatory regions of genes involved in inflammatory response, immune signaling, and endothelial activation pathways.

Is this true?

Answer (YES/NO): YES